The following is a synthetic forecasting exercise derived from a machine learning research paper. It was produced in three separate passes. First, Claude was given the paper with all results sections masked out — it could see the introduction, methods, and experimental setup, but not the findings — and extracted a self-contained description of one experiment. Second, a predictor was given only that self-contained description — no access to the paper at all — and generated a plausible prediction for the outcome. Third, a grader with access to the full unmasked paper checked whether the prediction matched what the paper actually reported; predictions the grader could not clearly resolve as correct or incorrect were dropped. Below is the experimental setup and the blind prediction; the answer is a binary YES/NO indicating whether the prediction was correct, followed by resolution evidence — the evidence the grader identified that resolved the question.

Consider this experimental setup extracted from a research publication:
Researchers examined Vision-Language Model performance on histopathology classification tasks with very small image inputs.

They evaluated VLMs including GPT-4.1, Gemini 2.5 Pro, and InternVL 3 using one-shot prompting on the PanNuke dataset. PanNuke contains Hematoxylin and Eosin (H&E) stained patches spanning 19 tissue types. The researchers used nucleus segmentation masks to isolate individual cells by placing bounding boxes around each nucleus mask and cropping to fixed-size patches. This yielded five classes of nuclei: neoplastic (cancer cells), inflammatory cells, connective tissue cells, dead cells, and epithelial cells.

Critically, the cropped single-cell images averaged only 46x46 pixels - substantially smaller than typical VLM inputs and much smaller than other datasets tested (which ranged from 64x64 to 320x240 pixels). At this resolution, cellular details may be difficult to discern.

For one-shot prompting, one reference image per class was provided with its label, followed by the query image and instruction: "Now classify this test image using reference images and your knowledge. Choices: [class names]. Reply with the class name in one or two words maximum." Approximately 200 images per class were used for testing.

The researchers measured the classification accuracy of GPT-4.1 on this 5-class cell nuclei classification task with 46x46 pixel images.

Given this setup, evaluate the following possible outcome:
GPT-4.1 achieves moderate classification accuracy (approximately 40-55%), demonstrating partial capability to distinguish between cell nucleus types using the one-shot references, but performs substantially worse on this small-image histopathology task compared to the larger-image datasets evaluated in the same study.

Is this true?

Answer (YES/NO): YES